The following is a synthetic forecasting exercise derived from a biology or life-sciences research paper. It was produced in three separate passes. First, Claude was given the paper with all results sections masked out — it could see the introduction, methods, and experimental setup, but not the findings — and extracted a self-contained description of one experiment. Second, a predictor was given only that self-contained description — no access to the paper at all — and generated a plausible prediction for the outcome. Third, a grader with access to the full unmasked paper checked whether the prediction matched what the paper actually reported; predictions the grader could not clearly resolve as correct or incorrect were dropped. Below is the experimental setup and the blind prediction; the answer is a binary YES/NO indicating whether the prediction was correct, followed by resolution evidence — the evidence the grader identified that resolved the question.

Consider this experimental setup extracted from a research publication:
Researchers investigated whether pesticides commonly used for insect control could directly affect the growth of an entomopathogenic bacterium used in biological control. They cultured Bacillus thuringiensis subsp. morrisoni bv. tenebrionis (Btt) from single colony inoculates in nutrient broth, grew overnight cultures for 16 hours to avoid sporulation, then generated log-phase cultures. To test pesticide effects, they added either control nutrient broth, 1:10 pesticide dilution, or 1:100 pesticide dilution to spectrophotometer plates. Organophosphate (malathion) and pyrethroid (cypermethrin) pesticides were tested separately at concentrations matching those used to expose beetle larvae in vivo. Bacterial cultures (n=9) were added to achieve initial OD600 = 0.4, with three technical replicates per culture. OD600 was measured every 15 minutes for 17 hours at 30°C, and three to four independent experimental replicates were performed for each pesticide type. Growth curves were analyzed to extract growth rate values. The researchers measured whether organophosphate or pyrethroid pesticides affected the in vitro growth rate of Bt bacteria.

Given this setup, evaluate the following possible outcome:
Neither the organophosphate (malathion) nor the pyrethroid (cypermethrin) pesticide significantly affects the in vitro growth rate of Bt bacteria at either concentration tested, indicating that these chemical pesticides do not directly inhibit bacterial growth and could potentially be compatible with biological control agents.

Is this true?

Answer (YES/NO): NO